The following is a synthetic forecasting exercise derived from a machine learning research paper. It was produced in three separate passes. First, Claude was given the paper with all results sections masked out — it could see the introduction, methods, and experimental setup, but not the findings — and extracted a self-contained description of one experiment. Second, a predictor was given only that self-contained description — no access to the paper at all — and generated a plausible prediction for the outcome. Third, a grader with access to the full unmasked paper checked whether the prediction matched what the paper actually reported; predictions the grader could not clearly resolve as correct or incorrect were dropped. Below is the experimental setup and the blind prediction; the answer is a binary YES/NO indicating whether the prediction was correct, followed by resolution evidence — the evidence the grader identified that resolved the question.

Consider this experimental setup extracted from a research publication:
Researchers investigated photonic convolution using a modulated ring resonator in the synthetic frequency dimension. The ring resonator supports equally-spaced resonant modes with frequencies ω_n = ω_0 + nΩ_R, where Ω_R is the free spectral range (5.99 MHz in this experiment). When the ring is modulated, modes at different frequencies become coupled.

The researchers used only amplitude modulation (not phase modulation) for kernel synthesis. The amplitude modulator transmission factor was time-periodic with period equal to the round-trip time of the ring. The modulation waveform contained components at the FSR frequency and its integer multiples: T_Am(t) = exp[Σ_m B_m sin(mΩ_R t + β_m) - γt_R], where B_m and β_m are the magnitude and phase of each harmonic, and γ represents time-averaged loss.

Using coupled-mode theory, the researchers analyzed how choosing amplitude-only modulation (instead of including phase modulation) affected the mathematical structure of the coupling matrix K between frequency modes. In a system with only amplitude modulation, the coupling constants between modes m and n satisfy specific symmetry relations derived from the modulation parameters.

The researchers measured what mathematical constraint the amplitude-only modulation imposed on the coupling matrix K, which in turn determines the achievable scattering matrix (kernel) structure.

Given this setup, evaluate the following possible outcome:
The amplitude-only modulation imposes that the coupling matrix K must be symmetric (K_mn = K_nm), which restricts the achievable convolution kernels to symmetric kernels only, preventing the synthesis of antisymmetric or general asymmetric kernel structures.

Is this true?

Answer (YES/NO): NO